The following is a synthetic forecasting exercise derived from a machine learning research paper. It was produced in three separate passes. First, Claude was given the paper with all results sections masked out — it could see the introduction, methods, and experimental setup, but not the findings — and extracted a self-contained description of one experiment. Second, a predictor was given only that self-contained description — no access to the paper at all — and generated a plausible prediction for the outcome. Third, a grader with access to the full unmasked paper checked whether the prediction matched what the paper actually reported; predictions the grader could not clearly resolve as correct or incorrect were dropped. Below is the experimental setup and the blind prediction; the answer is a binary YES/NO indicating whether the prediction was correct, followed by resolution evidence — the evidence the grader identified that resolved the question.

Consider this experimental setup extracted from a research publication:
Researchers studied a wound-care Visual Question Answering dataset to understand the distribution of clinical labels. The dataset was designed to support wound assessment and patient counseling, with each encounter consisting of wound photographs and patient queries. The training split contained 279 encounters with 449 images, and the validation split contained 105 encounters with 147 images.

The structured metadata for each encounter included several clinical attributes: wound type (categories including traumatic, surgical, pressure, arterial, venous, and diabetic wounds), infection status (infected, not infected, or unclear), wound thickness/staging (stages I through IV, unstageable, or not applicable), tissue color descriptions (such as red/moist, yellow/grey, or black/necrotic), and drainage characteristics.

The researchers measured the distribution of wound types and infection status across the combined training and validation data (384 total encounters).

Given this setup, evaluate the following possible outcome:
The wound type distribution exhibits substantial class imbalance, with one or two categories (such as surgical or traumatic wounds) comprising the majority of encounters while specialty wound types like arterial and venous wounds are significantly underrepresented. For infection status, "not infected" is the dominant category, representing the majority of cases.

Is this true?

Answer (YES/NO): YES